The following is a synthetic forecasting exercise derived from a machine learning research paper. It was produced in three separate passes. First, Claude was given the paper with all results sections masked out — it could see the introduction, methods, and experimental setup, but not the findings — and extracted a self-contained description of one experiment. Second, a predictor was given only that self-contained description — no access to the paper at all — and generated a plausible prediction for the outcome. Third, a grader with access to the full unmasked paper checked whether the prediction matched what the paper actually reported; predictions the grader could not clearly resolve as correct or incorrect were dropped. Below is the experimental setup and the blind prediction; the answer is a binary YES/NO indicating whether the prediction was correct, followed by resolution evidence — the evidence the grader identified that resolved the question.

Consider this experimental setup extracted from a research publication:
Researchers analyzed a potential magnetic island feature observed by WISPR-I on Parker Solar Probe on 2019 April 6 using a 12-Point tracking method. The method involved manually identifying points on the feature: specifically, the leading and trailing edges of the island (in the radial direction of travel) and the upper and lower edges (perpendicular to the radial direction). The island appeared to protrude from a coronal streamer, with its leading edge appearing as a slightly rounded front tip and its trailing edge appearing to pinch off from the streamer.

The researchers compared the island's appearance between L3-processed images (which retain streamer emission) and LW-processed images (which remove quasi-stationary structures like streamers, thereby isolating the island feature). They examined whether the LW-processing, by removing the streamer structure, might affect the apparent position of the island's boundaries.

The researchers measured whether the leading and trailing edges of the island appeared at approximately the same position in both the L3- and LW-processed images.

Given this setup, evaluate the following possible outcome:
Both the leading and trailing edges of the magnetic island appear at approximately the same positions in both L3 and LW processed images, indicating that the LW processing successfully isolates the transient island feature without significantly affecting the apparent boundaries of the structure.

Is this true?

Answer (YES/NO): YES